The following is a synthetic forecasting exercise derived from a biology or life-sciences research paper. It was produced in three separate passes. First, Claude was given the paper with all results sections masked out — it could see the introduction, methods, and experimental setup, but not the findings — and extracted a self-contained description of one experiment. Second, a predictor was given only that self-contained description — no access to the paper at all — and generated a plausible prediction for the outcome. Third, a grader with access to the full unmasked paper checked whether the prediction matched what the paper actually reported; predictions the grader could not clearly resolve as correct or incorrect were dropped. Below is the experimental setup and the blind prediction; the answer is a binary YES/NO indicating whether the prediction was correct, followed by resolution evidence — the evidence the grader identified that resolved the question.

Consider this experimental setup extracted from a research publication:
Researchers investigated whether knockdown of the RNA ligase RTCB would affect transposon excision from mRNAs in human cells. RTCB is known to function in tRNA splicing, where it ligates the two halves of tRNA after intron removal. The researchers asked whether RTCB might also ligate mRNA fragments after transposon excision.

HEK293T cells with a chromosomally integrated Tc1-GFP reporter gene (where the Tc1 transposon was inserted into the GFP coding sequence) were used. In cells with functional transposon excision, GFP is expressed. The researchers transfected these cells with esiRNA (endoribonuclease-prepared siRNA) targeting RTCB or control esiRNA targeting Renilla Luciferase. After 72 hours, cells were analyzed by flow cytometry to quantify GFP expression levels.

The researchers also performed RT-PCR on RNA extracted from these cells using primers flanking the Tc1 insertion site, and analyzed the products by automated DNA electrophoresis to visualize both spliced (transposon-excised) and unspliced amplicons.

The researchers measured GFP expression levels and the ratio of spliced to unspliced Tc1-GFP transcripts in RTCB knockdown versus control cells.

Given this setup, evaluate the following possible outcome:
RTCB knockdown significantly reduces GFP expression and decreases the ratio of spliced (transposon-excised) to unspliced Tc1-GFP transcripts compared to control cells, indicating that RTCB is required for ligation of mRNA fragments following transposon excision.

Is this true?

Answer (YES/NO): YES